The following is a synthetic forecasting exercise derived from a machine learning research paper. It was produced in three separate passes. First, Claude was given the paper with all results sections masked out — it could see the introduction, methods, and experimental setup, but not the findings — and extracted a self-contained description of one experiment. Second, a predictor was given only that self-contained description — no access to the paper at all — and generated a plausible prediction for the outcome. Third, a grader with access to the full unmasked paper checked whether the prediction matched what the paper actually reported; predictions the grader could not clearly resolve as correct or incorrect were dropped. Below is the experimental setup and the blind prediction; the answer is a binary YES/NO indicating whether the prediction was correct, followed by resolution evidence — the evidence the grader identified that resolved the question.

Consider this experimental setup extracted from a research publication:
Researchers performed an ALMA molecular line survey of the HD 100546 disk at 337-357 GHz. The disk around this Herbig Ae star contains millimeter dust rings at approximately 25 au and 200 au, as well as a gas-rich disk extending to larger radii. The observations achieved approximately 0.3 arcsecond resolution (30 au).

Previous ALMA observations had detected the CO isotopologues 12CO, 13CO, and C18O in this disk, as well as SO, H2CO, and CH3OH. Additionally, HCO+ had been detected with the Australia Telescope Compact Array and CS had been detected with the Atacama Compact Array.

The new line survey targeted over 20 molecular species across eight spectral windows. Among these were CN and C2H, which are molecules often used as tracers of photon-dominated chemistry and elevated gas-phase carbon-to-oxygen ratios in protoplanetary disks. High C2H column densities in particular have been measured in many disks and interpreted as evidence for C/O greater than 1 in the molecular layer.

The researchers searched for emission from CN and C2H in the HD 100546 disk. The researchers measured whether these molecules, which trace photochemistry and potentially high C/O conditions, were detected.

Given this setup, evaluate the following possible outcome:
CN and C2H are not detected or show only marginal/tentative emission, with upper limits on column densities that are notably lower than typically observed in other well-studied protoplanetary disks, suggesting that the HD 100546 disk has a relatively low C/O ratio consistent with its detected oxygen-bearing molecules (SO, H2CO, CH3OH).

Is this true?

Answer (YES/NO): NO